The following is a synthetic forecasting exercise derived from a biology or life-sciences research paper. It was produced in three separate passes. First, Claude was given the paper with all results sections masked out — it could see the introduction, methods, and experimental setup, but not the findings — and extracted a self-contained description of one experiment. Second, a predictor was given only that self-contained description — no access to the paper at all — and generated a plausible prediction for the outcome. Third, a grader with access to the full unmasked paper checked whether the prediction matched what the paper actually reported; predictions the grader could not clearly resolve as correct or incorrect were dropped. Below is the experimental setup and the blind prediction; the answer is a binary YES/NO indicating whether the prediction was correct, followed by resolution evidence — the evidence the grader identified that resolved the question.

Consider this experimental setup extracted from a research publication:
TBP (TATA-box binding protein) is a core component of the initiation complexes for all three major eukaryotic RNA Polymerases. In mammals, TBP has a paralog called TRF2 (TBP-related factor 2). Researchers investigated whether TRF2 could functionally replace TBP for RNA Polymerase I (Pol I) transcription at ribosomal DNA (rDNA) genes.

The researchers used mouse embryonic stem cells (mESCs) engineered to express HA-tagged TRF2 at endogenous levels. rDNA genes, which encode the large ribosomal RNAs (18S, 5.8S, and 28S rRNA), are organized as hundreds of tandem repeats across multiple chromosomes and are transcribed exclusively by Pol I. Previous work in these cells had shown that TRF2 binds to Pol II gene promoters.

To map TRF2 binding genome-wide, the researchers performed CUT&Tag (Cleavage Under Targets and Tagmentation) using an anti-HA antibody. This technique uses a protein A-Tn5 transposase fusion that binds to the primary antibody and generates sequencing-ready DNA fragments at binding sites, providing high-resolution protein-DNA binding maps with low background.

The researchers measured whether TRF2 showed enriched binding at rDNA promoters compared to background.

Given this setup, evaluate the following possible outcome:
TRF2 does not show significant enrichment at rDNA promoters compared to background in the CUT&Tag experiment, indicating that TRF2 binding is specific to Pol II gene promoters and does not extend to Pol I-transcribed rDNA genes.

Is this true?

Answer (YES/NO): YES